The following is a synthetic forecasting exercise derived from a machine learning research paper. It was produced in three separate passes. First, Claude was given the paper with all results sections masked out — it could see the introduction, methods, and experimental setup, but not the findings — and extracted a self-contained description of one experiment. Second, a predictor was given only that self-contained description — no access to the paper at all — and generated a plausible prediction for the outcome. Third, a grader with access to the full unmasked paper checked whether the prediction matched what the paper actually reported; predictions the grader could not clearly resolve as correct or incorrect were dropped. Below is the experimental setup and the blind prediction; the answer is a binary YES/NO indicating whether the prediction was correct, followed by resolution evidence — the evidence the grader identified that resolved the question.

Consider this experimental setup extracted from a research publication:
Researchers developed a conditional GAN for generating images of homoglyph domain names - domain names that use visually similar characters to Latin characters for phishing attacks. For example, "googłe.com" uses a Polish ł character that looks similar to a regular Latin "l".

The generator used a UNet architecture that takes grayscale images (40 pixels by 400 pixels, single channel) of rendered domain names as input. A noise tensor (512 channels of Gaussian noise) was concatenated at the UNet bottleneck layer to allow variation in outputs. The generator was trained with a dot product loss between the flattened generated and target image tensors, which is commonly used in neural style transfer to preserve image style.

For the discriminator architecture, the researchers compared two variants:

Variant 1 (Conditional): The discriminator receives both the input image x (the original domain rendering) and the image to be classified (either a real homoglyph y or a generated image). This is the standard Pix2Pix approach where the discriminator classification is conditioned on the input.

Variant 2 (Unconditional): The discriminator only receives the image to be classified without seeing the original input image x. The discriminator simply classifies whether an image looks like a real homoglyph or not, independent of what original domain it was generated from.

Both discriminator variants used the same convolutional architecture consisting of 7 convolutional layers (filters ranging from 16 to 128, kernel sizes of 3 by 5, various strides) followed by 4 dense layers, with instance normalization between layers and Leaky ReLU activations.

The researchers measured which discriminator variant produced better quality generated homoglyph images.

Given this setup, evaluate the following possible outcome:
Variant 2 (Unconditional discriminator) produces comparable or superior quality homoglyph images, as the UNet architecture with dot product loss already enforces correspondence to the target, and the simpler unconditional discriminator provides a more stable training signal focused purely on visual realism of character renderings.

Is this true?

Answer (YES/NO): YES